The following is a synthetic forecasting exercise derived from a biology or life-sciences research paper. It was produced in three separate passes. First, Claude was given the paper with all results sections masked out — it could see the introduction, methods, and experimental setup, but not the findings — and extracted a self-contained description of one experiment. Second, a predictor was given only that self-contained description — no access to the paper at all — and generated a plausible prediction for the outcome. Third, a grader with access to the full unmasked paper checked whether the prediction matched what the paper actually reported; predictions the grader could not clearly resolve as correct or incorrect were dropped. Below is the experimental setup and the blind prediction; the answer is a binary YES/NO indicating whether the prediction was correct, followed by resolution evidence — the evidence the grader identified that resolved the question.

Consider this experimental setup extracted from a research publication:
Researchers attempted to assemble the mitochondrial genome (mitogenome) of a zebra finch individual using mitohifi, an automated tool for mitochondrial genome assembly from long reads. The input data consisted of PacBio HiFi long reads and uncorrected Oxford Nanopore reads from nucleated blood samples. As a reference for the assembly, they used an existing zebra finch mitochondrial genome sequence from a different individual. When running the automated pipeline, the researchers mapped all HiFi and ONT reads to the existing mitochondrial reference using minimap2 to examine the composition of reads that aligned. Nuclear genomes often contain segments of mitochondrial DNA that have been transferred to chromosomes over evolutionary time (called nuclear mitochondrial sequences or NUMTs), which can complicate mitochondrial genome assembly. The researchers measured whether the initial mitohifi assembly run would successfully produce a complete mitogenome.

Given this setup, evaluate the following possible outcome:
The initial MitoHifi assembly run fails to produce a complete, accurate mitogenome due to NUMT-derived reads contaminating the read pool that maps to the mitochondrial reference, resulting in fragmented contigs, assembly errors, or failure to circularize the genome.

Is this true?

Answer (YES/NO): YES